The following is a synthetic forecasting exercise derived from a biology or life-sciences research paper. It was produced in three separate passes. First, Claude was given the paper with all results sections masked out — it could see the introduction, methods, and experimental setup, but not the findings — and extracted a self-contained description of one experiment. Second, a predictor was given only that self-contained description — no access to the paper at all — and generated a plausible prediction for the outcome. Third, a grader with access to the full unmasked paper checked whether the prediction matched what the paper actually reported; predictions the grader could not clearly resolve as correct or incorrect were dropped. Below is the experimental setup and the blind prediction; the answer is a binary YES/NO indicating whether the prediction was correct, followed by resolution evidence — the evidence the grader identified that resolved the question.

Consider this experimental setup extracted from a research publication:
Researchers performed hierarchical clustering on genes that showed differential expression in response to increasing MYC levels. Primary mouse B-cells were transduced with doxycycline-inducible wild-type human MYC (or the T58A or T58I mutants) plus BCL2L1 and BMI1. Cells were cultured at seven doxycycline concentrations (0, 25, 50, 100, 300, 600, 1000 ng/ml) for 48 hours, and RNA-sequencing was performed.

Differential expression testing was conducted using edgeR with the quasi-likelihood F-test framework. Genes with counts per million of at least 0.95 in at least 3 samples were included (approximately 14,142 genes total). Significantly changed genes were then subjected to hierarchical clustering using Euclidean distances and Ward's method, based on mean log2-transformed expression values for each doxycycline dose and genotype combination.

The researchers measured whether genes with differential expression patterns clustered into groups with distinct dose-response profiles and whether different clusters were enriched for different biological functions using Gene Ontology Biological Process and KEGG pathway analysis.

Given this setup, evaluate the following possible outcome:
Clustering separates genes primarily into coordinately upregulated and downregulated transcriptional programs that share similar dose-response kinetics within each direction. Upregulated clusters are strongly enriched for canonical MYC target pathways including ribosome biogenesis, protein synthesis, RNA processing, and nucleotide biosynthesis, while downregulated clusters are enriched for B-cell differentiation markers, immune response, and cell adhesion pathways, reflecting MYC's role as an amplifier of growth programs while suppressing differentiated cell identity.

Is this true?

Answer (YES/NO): NO